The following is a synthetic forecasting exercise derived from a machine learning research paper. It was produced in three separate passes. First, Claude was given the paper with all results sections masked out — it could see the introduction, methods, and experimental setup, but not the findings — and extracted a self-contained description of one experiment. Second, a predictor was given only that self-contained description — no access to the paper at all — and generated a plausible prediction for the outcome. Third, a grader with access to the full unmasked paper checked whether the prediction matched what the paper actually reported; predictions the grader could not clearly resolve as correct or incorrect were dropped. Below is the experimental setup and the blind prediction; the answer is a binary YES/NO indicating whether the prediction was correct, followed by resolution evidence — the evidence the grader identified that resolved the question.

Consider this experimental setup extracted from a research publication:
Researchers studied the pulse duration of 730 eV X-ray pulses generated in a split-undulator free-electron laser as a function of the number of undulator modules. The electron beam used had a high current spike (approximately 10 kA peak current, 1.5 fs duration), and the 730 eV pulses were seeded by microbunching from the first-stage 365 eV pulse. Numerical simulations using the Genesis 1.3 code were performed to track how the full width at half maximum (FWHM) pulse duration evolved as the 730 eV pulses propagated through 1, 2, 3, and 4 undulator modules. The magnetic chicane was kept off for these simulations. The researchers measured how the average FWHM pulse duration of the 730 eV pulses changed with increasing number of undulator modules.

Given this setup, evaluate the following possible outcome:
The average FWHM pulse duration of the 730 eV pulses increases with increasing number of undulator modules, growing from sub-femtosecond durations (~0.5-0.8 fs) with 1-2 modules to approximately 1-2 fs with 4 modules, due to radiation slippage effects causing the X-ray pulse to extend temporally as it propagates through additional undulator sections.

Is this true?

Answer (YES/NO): NO